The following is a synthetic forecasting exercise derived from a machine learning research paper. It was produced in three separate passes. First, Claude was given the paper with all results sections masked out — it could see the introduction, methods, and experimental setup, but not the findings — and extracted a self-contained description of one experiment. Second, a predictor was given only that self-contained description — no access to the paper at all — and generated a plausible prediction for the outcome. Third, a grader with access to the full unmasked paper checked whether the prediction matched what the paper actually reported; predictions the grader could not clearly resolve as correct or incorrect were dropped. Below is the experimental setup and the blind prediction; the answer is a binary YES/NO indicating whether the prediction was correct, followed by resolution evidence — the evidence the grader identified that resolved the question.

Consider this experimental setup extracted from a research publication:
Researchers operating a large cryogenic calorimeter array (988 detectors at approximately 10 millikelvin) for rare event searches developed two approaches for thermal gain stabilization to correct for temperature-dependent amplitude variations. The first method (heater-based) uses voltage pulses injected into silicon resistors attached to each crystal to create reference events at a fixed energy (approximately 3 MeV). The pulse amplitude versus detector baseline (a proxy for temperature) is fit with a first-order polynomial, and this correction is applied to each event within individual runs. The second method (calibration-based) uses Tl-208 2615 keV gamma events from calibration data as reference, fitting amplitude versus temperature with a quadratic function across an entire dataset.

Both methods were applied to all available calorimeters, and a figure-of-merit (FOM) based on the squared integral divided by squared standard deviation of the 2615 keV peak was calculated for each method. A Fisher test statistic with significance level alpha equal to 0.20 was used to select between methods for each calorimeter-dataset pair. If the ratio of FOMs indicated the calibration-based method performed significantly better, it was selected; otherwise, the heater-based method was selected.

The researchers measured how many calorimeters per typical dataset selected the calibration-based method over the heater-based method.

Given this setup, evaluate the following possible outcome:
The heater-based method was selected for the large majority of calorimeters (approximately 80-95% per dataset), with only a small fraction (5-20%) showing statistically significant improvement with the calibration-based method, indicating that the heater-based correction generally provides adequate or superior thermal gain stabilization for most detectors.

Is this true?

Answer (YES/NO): YES